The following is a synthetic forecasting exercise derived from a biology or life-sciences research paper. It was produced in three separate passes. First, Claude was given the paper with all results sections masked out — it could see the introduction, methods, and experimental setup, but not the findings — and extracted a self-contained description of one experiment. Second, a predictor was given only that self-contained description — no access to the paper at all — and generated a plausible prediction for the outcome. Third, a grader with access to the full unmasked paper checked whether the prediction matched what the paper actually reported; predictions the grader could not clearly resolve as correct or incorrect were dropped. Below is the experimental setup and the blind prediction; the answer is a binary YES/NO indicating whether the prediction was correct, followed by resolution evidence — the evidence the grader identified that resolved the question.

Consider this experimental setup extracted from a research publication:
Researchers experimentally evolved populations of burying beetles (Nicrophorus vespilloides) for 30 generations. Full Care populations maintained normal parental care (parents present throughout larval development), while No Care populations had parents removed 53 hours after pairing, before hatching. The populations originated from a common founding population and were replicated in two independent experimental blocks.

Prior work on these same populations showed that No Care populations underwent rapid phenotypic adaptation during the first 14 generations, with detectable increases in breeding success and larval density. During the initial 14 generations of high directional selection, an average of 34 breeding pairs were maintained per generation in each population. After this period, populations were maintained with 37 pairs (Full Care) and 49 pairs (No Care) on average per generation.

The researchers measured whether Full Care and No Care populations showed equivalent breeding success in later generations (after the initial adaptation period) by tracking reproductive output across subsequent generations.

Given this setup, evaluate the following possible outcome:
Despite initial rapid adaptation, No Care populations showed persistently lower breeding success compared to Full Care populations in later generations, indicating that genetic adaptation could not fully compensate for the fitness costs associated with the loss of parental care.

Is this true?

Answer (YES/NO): NO